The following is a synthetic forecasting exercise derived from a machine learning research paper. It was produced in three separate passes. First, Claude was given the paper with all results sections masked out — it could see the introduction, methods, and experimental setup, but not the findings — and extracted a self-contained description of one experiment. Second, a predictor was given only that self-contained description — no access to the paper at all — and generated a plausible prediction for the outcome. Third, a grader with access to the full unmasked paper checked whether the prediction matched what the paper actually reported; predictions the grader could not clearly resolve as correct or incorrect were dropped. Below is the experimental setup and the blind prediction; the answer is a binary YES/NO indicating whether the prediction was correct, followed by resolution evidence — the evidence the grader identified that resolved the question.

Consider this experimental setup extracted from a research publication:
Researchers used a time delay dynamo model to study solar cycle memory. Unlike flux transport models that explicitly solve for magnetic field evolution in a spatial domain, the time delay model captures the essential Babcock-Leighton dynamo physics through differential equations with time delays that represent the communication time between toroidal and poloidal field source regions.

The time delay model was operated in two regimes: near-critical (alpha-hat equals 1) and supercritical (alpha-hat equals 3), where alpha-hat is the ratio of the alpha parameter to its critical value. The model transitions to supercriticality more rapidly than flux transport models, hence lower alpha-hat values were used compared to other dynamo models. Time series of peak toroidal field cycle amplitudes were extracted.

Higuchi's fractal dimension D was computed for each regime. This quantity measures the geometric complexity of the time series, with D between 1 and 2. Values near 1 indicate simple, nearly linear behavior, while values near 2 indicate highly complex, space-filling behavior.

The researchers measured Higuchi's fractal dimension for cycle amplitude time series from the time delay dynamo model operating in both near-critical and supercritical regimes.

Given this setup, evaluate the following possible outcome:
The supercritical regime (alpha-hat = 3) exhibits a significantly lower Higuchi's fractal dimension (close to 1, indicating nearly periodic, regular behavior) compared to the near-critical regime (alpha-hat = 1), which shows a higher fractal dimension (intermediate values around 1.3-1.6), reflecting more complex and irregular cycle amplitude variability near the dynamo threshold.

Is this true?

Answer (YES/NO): NO